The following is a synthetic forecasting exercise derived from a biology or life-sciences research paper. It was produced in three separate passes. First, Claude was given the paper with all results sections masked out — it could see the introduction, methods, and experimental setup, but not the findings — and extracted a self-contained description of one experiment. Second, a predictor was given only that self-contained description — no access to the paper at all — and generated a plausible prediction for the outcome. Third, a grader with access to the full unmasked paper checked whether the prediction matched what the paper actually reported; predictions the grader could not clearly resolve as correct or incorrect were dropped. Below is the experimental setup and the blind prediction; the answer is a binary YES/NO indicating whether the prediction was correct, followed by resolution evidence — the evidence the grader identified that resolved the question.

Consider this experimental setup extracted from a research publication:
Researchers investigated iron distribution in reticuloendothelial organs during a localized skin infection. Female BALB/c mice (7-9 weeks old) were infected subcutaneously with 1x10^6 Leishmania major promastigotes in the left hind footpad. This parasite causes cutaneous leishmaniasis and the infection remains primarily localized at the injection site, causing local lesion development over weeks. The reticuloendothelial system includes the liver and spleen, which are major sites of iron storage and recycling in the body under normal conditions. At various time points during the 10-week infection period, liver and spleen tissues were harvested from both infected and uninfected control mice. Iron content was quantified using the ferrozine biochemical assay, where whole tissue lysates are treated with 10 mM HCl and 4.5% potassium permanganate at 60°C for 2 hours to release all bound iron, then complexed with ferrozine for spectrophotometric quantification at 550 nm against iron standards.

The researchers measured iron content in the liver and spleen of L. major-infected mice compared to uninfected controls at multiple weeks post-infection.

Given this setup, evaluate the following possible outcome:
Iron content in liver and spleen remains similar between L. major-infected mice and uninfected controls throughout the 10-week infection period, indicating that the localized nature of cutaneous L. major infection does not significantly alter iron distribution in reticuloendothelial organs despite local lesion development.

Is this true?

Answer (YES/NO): NO